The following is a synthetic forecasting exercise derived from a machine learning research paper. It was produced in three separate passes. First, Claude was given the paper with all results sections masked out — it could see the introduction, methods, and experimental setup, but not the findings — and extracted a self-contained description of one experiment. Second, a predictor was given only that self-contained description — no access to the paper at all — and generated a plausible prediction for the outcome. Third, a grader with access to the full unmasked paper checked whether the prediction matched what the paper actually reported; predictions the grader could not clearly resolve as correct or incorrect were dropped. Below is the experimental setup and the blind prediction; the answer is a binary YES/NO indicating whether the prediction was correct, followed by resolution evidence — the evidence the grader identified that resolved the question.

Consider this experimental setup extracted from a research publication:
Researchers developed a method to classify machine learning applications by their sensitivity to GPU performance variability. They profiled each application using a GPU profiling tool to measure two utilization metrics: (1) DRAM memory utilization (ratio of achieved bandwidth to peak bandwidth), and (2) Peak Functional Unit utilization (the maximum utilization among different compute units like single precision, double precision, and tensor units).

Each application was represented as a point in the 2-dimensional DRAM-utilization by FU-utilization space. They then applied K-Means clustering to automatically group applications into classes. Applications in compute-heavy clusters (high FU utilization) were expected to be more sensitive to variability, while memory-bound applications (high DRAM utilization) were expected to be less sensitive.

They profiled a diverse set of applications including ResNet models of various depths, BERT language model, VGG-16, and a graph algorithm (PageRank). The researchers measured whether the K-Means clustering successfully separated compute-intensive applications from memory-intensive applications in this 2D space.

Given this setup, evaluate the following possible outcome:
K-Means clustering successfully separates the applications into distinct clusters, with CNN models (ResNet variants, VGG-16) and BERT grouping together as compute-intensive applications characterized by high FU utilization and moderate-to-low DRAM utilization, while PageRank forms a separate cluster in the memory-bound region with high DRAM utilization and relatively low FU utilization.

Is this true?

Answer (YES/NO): NO